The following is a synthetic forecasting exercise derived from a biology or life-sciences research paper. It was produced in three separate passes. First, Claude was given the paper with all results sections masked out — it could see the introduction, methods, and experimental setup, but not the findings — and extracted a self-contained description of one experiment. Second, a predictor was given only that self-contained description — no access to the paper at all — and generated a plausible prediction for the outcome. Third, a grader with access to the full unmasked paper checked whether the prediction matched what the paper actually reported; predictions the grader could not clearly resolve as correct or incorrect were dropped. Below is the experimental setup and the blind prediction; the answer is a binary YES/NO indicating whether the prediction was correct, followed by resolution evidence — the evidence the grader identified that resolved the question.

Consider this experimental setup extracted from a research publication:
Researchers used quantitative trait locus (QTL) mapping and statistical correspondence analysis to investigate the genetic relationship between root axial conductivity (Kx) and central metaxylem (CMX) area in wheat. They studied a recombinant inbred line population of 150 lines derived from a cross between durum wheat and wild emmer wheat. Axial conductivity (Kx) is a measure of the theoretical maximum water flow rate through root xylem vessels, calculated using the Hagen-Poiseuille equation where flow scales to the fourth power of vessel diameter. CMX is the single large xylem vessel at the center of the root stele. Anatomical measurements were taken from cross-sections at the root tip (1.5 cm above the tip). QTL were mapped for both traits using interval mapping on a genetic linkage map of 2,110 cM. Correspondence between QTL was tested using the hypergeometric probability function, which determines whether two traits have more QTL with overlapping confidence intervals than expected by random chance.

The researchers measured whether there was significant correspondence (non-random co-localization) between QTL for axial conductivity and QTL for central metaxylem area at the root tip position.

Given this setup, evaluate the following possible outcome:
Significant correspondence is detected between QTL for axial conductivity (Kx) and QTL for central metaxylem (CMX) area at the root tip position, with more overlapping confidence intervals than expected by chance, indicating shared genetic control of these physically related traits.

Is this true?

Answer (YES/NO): NO